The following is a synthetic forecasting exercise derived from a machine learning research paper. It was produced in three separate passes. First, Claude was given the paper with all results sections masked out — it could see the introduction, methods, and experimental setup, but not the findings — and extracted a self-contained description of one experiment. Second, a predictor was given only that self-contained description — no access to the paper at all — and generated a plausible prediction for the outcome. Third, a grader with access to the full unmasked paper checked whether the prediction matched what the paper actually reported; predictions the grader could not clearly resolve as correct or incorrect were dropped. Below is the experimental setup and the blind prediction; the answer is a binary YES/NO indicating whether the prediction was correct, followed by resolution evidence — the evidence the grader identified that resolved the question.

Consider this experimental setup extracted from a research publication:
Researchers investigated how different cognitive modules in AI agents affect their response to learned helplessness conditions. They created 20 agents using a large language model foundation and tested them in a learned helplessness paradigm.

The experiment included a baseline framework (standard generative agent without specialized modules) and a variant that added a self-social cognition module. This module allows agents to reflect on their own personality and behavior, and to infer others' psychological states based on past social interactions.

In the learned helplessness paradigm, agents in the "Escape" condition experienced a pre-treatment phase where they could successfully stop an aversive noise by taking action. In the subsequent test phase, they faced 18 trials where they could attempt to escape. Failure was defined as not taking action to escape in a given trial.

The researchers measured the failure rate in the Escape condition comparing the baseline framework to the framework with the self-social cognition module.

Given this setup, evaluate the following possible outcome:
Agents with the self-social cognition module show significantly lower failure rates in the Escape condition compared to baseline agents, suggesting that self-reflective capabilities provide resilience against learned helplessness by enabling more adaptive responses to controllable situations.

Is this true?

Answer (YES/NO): NO